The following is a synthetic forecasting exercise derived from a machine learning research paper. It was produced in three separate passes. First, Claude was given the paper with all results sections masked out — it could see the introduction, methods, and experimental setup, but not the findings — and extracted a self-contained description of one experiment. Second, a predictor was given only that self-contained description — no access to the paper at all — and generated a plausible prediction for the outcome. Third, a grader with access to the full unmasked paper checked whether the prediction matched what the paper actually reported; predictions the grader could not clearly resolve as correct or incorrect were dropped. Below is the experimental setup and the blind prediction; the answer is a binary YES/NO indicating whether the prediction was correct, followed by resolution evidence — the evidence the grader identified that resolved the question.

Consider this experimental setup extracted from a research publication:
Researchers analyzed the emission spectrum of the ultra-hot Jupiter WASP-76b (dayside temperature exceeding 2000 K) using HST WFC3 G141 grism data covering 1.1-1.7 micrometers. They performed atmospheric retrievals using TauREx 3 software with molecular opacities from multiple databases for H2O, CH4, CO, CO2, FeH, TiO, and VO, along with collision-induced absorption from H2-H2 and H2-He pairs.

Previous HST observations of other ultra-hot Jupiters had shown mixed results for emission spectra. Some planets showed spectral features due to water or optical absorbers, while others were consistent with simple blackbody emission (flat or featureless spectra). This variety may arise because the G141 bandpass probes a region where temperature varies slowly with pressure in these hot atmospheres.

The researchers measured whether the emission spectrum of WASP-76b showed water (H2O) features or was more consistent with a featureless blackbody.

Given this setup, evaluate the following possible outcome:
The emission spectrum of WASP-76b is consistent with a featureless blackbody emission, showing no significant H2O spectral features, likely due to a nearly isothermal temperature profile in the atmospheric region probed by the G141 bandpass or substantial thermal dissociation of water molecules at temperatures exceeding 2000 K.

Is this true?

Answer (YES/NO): NO